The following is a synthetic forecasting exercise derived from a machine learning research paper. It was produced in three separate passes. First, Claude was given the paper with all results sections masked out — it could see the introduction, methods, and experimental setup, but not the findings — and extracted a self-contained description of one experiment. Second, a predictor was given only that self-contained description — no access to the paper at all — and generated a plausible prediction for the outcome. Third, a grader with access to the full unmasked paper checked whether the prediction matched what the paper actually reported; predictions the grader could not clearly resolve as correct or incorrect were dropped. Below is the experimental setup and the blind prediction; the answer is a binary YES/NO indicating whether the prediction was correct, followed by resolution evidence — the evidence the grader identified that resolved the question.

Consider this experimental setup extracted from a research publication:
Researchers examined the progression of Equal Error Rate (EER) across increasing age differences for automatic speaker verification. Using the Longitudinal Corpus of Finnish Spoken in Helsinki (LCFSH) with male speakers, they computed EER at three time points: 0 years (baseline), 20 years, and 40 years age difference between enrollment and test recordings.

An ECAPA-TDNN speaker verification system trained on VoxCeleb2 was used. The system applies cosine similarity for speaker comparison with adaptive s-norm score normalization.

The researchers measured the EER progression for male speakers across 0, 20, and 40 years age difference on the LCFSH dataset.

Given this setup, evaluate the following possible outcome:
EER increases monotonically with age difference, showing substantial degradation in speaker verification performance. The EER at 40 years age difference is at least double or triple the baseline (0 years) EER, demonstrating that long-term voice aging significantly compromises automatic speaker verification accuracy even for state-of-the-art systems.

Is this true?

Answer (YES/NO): YES